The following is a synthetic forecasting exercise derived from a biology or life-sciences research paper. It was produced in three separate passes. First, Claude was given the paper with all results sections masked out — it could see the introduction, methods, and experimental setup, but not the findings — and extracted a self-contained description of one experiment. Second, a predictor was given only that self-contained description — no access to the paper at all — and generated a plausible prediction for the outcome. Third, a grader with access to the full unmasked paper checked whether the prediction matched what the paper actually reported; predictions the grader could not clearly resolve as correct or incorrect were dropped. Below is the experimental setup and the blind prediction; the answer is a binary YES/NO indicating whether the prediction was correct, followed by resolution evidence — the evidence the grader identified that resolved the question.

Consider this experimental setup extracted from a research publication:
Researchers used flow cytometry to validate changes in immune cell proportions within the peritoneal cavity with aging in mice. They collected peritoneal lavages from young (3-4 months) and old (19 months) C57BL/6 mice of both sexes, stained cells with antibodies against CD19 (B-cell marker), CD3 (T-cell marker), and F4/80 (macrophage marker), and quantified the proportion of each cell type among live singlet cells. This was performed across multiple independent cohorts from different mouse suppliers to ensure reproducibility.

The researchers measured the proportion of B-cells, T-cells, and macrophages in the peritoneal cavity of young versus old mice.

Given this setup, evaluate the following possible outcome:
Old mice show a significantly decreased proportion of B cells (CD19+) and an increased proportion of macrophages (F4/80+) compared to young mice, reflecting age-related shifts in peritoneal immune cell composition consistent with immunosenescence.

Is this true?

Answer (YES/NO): NO